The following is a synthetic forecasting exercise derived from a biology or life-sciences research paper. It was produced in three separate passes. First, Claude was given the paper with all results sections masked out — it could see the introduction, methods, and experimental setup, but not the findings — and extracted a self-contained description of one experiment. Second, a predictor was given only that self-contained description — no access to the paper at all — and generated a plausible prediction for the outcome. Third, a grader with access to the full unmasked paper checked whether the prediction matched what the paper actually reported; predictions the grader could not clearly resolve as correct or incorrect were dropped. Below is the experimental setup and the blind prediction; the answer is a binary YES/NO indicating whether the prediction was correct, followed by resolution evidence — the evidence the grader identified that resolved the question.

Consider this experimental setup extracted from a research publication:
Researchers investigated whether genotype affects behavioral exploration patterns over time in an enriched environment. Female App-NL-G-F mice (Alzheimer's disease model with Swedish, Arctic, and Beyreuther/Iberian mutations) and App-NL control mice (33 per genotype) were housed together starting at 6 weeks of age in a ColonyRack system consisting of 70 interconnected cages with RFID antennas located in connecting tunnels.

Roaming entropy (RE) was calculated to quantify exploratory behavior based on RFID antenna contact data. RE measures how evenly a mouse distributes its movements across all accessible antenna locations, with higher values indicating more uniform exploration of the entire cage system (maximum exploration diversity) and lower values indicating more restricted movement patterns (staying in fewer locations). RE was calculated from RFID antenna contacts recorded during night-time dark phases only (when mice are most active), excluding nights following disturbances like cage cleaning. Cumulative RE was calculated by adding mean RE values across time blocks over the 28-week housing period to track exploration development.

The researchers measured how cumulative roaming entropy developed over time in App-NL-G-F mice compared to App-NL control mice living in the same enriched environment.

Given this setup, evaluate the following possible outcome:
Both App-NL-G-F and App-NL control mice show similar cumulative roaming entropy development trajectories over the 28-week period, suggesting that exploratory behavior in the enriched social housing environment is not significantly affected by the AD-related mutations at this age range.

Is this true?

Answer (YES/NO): NO